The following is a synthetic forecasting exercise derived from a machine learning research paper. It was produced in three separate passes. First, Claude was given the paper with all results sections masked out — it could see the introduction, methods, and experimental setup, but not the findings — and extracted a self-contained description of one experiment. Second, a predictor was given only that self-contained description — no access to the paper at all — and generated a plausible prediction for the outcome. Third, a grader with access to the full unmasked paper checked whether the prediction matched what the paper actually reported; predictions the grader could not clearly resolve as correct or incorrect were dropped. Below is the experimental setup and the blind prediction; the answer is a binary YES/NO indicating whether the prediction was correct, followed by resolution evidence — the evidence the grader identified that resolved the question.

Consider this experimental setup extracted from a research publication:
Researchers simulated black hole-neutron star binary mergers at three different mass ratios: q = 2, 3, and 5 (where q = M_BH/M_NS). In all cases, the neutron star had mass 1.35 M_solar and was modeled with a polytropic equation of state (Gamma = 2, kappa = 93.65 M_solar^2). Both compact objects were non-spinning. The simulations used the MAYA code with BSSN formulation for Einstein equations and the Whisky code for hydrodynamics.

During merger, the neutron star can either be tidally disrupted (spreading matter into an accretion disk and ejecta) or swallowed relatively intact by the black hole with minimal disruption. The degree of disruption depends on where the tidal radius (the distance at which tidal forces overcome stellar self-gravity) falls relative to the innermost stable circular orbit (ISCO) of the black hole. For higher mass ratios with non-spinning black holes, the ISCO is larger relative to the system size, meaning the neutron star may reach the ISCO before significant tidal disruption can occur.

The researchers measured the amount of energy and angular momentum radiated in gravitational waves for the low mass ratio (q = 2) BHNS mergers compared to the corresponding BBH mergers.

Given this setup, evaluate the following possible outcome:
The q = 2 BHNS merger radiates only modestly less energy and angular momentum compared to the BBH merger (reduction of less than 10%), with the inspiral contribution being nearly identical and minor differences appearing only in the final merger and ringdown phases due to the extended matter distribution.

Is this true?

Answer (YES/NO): NO